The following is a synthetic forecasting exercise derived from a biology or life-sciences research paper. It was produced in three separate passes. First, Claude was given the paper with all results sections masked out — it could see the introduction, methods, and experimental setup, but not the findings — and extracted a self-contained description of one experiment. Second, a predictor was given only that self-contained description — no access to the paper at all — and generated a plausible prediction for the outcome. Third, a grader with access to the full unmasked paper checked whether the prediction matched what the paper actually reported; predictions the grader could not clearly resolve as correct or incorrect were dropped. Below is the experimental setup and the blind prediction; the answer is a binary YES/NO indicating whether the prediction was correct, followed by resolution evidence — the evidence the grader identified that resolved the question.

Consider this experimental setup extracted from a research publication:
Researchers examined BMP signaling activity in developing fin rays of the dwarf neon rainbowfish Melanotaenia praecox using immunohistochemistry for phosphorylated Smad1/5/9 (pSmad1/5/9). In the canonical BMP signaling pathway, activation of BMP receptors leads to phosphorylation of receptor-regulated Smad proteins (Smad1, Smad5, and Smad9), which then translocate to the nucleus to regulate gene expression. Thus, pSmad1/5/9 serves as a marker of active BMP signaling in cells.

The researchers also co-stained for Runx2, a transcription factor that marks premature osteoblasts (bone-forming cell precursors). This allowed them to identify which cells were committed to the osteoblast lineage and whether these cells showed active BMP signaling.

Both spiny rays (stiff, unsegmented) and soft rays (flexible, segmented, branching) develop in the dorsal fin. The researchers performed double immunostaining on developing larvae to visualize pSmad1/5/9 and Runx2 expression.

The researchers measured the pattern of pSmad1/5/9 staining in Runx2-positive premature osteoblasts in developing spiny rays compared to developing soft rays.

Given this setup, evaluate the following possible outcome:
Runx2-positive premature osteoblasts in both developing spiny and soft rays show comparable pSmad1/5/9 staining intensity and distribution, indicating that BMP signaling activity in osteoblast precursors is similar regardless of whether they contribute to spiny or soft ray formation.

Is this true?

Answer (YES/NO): NO